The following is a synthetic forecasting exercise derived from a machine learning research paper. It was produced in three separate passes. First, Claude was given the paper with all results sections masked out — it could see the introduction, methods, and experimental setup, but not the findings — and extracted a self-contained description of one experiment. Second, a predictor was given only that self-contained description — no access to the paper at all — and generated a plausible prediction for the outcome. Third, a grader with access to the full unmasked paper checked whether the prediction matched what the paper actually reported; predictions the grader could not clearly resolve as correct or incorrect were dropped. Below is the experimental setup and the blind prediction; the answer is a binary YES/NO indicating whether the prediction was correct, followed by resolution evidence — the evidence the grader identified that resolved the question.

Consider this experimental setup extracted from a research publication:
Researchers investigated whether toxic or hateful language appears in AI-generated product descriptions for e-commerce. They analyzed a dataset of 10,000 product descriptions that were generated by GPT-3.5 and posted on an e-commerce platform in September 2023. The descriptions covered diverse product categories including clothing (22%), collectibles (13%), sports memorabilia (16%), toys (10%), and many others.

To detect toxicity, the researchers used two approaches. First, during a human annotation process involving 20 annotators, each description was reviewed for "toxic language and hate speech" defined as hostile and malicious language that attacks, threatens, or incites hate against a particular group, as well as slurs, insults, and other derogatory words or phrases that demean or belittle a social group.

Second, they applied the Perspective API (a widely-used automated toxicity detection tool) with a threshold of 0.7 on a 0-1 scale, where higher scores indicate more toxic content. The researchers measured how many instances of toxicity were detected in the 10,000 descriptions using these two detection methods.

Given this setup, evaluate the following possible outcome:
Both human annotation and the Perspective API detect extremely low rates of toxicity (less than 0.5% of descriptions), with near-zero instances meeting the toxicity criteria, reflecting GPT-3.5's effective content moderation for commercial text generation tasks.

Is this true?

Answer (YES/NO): YES